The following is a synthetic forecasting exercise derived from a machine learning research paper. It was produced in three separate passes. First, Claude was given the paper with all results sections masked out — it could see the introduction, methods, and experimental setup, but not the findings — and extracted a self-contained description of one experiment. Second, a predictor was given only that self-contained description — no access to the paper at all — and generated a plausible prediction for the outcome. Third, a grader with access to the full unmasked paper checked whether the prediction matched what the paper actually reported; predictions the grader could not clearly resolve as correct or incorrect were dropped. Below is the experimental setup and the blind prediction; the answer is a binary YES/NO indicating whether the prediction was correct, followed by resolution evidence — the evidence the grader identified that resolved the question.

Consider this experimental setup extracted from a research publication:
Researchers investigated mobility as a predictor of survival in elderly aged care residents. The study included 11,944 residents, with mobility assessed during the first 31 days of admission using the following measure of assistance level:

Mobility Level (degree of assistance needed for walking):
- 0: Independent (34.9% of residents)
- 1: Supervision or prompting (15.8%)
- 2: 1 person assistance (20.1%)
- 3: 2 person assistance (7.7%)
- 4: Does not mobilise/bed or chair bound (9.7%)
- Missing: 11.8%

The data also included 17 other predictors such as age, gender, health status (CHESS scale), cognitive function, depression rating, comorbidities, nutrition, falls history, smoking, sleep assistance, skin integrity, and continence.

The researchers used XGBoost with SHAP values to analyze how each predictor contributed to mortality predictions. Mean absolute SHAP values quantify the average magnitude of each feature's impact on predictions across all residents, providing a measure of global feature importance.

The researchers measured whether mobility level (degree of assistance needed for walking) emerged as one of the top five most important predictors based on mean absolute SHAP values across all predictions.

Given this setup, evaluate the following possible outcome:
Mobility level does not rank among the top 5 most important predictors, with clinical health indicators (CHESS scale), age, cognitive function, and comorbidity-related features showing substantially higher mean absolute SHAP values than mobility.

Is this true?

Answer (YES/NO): NO